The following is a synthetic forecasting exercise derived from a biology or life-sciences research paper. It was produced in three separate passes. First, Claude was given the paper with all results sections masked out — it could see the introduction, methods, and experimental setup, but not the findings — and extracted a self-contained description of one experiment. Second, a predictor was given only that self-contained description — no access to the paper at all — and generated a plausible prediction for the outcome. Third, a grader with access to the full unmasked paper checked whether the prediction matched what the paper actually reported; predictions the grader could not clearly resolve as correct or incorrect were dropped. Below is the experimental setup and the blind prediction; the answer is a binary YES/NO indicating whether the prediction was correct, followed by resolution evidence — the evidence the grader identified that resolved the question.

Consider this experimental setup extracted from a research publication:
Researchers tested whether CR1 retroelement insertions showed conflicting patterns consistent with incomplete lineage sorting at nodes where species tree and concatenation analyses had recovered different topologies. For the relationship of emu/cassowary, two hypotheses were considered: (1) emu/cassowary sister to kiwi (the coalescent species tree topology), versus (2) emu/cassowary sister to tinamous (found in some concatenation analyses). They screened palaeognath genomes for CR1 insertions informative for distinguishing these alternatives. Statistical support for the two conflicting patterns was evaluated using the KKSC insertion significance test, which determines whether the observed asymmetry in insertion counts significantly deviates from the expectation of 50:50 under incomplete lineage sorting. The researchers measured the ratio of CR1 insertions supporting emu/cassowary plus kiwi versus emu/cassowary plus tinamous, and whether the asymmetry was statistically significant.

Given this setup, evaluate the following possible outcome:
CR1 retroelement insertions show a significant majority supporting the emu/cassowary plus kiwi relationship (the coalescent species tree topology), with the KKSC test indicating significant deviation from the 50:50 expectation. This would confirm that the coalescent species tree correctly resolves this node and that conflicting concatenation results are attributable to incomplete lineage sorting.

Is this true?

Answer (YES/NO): YES